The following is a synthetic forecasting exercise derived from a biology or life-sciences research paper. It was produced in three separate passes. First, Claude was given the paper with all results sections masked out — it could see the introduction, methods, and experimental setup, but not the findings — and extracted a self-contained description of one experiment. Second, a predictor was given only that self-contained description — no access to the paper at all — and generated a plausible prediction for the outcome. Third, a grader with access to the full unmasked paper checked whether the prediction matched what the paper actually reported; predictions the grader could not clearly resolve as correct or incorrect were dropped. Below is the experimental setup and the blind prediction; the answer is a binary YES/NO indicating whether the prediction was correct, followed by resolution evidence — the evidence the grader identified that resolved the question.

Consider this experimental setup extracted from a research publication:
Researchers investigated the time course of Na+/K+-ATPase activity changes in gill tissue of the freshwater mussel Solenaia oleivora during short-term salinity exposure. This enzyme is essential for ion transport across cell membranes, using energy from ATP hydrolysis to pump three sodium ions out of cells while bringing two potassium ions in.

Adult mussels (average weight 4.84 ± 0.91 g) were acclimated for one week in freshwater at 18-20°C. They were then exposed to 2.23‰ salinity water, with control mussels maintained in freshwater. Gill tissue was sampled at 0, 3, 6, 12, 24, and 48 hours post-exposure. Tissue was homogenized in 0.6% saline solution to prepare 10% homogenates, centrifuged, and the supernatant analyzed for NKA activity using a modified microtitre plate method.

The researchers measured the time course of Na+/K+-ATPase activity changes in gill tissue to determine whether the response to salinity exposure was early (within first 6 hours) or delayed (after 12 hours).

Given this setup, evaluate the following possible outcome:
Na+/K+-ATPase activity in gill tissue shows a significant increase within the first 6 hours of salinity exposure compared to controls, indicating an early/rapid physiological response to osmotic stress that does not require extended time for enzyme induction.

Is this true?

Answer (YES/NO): NO